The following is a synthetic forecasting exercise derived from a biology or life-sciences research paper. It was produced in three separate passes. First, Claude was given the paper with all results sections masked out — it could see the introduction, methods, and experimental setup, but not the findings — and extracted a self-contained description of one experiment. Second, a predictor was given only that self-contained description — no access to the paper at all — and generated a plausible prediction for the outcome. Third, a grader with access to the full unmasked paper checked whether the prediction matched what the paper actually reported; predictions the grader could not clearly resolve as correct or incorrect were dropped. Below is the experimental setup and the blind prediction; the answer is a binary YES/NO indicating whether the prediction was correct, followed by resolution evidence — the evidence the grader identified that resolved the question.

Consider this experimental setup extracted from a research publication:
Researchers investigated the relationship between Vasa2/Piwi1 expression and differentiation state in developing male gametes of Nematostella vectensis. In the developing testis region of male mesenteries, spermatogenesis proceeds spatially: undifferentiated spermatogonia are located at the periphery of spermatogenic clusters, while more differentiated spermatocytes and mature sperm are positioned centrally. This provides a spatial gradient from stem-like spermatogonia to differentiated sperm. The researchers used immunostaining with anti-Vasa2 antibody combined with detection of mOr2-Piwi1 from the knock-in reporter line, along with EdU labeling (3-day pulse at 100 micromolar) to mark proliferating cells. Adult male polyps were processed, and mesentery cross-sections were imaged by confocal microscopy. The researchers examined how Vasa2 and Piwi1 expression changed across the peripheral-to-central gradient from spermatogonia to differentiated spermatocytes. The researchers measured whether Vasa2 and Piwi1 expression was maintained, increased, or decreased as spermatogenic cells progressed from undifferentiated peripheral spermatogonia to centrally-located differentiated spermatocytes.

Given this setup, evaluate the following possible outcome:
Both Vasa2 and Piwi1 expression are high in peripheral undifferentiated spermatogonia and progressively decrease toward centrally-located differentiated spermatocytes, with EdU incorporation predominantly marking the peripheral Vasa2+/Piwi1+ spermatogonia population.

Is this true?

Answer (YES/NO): YES